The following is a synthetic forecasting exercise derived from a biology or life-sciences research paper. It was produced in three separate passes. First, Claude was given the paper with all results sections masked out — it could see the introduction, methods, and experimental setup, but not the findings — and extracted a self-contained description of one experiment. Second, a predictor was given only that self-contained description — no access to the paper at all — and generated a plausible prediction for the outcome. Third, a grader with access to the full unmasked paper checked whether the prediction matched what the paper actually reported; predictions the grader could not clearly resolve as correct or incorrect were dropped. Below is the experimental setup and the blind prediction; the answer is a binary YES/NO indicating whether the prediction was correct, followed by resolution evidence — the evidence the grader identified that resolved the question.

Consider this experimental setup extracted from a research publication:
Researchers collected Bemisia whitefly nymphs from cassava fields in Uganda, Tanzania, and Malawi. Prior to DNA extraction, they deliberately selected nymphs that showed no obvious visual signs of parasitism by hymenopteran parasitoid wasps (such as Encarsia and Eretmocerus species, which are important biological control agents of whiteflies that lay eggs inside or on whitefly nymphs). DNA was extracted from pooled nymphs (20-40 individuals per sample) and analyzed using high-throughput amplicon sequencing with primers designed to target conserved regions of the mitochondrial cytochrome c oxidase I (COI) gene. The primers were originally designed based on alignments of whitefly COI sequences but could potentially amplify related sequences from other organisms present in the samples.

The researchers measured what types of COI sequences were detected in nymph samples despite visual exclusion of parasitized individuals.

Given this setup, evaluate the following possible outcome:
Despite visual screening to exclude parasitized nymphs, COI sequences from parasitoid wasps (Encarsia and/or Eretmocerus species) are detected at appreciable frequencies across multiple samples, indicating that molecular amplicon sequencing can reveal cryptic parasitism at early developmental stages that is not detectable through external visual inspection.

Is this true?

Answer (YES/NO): YES